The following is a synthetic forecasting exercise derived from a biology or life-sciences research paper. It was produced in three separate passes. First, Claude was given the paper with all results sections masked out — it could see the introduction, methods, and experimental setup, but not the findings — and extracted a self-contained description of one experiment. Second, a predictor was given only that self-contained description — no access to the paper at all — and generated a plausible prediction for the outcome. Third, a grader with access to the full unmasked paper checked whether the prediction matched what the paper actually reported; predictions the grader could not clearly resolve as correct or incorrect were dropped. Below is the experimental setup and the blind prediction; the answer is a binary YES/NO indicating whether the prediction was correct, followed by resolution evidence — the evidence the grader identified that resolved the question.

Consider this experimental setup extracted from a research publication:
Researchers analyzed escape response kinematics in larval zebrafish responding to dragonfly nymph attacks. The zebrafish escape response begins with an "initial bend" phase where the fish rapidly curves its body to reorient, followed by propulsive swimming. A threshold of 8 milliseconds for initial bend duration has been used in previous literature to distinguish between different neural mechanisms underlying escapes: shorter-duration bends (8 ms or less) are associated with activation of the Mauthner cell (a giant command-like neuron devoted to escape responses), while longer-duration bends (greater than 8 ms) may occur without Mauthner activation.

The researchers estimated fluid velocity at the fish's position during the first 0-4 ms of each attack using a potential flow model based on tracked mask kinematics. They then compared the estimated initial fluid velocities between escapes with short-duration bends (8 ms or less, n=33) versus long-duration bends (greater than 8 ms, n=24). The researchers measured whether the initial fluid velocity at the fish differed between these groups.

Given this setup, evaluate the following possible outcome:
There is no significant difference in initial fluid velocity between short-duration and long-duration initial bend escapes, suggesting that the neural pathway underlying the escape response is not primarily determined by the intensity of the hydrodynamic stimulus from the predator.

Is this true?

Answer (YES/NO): NO